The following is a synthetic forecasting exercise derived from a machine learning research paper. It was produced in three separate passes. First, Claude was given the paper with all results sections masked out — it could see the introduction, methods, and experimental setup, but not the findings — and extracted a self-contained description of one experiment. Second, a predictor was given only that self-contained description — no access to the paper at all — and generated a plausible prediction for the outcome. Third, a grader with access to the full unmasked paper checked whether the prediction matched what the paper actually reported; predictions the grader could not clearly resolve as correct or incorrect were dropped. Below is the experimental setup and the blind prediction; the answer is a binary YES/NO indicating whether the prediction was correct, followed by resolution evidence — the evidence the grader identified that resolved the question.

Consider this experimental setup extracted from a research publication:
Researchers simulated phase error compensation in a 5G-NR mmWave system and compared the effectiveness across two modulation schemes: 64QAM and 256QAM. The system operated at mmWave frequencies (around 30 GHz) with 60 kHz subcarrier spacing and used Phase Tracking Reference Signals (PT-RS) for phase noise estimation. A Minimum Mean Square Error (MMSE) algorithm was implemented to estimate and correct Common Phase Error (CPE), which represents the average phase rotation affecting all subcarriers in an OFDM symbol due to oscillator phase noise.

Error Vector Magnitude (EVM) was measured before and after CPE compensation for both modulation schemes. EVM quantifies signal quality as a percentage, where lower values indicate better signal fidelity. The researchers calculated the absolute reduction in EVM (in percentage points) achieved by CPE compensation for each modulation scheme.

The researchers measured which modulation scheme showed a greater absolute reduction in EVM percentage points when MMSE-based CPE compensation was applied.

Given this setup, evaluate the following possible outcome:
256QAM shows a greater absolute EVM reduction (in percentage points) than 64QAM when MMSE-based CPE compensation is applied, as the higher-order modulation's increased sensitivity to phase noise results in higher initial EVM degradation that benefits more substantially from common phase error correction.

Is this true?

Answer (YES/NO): NO